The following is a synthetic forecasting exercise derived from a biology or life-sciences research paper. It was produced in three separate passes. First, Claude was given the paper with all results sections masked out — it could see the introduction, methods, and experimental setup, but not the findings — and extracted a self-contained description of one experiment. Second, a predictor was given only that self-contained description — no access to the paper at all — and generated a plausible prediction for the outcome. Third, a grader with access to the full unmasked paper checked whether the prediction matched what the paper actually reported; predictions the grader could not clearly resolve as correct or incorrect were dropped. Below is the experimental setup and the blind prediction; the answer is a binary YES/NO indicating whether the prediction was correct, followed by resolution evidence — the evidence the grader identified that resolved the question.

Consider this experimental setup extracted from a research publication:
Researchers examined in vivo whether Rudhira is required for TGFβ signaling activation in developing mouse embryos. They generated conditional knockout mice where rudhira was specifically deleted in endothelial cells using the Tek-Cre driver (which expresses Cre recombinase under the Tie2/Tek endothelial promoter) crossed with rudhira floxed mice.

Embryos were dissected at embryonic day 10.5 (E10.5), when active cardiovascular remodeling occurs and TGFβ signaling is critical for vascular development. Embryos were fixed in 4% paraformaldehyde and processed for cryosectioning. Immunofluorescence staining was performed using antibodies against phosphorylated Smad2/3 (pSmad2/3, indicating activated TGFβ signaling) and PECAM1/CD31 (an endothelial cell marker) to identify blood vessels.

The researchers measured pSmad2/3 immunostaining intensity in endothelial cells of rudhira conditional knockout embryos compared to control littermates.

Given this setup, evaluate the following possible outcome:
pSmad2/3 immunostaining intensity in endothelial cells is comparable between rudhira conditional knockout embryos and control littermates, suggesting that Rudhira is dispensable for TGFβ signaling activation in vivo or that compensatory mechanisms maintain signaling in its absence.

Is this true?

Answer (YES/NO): NO